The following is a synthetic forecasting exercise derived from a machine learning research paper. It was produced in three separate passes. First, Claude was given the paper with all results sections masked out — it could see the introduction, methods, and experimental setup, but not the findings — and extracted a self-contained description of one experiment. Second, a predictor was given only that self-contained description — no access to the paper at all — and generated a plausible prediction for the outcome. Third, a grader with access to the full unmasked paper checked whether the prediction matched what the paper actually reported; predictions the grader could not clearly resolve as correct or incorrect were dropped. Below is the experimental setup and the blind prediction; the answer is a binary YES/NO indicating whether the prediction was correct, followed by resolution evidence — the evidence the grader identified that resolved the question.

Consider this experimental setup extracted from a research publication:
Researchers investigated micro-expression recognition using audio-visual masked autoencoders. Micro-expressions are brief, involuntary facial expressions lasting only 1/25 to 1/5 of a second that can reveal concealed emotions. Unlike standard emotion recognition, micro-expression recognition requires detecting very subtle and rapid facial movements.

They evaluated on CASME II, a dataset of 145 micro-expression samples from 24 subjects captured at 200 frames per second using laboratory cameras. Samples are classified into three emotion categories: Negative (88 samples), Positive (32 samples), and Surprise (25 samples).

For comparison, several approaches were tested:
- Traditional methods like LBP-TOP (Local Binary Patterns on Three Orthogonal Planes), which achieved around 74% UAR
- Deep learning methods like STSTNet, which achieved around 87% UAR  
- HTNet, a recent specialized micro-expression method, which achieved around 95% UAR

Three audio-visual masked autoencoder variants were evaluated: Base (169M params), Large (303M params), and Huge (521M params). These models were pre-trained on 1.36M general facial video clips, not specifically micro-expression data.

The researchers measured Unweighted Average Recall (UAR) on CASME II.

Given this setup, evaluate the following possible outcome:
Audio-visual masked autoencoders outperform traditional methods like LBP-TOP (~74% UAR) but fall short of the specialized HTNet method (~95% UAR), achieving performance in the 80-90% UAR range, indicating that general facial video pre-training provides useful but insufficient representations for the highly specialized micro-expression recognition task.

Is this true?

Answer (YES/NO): NO